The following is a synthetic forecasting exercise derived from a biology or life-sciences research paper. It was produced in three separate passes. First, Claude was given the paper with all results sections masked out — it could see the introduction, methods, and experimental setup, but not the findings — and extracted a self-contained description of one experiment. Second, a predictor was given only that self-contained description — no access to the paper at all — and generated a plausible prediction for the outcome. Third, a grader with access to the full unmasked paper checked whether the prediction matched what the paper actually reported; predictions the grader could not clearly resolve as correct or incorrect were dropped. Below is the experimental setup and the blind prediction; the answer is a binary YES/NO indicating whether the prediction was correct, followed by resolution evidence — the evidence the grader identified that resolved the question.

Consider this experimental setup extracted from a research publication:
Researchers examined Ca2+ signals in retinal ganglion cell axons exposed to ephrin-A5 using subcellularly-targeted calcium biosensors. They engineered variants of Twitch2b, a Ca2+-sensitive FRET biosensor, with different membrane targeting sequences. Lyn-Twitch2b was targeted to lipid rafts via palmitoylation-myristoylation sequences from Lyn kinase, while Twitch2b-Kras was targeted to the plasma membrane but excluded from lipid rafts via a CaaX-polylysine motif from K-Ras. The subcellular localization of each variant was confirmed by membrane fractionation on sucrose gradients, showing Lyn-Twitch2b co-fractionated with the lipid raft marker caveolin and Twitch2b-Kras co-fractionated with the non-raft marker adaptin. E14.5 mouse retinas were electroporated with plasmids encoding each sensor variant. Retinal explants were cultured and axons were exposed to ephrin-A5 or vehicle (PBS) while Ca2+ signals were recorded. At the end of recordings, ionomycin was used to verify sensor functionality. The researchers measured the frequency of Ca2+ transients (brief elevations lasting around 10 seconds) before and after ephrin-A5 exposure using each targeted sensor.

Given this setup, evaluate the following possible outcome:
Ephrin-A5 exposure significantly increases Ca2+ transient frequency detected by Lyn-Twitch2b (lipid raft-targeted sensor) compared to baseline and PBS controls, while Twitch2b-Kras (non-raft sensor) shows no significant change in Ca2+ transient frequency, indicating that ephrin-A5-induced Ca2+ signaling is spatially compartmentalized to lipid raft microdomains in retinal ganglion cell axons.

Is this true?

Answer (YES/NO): YES